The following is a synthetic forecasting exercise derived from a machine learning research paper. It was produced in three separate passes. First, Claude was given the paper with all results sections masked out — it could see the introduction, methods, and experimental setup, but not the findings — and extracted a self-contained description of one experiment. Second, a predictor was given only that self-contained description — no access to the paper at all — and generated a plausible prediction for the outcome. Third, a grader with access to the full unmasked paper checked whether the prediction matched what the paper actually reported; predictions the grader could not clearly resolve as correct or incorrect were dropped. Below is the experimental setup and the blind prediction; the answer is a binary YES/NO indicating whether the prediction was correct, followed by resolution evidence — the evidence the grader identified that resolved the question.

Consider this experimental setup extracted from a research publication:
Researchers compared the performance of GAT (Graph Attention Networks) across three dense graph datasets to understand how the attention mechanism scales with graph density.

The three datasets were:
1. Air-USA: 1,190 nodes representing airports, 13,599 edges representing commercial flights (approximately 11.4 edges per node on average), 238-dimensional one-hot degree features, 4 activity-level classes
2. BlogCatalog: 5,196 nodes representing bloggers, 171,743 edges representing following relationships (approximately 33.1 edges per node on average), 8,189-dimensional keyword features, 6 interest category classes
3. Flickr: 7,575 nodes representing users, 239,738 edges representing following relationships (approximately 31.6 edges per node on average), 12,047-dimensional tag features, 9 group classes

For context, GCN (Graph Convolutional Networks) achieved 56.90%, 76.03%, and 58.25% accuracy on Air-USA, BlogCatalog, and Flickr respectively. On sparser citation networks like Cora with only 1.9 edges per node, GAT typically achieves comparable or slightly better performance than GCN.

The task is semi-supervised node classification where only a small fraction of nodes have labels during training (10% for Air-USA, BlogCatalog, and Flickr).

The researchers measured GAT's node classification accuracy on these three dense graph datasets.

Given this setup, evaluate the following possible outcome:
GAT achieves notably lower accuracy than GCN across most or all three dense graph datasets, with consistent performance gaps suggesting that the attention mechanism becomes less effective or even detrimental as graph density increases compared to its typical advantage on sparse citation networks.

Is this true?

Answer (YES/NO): YES